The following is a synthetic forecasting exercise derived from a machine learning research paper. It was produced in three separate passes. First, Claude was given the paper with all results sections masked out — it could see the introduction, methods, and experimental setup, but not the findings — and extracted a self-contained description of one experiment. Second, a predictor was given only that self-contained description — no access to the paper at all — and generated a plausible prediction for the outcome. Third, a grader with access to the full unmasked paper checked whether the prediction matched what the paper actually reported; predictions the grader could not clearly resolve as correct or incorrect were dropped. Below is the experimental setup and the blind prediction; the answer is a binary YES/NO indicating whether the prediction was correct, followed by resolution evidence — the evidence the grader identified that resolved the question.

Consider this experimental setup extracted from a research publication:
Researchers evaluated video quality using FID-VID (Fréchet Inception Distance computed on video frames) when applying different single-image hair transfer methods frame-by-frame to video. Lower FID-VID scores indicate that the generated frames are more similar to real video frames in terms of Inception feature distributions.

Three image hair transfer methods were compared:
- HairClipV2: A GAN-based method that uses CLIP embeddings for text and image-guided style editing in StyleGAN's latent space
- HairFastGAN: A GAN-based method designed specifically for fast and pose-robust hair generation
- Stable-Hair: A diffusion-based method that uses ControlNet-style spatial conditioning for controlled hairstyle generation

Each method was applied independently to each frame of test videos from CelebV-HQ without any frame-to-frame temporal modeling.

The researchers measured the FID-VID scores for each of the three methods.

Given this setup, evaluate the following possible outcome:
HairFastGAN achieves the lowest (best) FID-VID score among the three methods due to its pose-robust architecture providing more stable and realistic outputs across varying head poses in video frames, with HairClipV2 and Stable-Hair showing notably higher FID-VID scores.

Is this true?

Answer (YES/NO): YES